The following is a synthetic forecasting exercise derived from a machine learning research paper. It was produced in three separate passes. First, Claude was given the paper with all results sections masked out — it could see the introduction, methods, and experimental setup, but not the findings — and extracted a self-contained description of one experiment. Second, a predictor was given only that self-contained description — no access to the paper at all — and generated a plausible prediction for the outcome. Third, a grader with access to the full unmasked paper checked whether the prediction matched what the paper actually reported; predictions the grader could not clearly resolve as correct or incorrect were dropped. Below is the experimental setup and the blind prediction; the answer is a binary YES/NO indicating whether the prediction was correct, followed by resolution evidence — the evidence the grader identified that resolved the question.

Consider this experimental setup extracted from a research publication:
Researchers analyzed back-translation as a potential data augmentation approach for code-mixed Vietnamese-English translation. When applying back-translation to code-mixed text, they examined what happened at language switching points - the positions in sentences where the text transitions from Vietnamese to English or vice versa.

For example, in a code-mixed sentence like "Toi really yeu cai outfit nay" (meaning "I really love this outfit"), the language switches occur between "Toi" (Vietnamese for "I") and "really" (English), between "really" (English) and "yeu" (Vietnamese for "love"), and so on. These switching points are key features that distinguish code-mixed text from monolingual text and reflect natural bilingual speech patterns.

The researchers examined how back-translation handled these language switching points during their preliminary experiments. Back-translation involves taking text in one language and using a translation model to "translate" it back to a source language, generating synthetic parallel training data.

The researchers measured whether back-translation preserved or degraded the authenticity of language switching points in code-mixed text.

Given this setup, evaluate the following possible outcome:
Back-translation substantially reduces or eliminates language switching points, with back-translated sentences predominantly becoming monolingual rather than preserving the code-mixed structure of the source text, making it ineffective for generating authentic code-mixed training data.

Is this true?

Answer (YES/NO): YES